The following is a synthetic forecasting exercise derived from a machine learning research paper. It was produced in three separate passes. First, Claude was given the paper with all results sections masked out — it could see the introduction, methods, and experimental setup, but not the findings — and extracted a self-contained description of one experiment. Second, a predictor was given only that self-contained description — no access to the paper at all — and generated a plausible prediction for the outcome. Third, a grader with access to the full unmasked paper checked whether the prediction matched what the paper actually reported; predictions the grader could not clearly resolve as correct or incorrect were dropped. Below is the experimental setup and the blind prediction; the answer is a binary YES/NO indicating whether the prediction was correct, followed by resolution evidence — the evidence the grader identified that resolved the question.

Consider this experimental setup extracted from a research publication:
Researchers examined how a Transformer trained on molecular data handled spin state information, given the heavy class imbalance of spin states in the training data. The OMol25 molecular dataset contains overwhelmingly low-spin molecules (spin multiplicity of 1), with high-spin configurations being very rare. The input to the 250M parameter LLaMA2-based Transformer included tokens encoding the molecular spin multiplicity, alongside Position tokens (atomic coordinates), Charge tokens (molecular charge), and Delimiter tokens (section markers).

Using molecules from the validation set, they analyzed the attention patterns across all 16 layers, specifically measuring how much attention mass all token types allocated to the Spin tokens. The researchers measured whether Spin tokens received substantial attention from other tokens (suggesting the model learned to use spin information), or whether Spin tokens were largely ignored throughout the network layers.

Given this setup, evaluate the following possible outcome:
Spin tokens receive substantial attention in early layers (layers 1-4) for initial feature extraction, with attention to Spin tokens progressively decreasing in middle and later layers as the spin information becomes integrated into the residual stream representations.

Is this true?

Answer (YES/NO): NO